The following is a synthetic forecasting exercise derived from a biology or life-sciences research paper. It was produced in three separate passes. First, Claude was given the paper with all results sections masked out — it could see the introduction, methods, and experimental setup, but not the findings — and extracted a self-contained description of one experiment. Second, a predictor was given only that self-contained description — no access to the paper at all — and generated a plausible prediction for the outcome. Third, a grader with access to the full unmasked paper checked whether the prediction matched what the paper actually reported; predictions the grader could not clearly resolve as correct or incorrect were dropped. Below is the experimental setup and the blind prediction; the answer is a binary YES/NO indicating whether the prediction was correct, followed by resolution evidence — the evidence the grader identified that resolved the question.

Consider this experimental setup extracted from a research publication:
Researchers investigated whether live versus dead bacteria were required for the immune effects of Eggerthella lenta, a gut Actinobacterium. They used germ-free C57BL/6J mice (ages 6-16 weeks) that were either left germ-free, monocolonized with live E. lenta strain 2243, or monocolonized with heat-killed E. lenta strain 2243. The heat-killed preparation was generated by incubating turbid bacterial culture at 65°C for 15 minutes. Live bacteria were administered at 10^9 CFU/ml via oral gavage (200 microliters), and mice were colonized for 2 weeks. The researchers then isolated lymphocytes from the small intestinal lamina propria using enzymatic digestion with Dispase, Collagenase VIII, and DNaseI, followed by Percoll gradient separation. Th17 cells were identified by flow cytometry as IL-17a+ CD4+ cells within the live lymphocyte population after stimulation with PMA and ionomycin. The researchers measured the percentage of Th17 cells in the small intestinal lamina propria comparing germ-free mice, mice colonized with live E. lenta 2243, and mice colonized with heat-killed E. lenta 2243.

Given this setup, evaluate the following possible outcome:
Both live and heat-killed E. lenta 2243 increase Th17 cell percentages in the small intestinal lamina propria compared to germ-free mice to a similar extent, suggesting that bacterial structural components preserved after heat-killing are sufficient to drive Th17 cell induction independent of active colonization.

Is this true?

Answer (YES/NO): NO